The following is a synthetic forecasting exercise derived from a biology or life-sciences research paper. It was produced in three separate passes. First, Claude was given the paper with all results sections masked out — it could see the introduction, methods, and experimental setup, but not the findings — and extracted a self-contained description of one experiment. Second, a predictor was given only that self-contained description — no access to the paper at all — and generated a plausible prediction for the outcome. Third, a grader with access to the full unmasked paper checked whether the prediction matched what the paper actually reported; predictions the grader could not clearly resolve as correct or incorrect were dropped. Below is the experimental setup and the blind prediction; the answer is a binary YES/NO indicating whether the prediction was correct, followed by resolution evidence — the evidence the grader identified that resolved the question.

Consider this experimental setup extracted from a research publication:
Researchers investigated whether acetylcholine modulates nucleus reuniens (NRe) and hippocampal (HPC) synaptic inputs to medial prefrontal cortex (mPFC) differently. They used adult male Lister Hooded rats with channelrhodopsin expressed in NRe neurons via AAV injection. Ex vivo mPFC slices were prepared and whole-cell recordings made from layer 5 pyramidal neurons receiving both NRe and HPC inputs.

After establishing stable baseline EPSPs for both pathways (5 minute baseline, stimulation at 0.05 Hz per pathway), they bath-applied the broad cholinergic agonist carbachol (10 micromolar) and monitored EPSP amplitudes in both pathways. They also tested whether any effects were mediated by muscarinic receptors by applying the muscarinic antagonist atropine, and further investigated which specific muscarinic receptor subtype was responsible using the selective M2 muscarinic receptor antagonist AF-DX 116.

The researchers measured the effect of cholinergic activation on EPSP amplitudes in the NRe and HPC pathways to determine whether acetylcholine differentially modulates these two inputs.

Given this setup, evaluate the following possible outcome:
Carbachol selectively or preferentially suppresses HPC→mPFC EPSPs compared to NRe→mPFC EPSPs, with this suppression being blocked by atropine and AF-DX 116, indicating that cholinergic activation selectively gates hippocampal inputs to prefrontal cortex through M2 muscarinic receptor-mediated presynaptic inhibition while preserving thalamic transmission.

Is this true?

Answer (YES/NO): YES